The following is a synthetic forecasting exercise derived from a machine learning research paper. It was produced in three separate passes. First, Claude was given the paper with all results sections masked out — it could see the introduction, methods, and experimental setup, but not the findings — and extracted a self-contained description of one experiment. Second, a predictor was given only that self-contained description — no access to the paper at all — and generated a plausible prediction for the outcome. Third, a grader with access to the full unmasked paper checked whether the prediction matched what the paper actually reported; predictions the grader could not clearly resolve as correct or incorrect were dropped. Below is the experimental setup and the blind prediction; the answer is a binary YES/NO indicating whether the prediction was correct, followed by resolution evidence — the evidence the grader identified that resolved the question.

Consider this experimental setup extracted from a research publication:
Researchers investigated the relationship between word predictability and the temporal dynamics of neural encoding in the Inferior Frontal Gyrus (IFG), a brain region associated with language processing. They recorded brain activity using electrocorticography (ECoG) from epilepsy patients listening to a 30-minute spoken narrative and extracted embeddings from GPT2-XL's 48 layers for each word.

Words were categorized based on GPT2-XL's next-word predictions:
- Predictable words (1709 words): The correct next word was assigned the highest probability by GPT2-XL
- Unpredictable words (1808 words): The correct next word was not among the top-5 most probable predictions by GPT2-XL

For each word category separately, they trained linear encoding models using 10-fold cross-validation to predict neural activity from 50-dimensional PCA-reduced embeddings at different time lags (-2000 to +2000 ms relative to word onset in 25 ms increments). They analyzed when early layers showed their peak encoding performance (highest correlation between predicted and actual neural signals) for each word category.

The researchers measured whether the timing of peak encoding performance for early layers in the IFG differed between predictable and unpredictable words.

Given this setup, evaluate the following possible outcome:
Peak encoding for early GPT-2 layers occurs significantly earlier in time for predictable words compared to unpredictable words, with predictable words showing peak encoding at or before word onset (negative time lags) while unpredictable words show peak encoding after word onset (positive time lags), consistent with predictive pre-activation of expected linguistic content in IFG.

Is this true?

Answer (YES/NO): NO